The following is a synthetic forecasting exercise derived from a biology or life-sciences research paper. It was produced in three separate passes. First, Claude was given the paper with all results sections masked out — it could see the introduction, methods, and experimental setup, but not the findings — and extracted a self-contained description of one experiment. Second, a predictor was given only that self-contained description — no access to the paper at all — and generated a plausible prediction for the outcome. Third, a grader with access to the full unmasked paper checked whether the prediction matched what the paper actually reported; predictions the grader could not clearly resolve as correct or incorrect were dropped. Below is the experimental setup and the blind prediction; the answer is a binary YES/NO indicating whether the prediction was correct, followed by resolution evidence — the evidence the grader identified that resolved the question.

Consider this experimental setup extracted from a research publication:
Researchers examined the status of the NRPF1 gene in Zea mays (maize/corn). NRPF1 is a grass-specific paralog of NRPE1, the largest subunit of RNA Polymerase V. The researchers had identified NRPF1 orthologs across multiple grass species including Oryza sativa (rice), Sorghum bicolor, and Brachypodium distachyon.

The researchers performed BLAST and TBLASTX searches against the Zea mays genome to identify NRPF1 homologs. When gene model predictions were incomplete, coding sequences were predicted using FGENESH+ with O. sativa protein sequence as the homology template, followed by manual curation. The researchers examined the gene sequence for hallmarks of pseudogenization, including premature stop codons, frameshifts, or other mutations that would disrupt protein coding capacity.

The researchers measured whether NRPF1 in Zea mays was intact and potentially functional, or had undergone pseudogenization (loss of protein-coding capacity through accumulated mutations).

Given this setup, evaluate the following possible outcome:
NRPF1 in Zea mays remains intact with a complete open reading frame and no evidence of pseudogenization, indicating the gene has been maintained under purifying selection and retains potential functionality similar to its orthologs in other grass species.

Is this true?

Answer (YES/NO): NO